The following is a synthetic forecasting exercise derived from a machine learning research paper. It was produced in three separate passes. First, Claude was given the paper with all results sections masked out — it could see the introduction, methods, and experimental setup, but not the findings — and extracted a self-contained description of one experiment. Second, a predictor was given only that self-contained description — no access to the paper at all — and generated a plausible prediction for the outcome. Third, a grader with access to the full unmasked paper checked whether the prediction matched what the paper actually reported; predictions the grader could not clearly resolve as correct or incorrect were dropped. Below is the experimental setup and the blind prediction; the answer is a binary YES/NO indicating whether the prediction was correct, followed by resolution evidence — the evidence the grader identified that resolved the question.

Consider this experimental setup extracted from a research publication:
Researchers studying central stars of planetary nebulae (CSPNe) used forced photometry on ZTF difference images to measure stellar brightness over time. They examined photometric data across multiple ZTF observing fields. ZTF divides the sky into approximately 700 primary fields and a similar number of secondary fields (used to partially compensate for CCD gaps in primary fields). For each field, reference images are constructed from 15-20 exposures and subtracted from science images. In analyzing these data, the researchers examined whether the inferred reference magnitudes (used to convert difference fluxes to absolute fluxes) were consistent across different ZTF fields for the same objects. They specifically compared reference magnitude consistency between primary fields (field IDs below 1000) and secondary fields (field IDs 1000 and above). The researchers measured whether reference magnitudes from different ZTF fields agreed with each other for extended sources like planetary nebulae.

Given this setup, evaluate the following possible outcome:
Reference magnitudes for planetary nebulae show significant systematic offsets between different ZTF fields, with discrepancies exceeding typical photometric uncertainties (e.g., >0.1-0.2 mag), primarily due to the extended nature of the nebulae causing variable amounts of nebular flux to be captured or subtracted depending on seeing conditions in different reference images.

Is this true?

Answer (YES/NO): YES